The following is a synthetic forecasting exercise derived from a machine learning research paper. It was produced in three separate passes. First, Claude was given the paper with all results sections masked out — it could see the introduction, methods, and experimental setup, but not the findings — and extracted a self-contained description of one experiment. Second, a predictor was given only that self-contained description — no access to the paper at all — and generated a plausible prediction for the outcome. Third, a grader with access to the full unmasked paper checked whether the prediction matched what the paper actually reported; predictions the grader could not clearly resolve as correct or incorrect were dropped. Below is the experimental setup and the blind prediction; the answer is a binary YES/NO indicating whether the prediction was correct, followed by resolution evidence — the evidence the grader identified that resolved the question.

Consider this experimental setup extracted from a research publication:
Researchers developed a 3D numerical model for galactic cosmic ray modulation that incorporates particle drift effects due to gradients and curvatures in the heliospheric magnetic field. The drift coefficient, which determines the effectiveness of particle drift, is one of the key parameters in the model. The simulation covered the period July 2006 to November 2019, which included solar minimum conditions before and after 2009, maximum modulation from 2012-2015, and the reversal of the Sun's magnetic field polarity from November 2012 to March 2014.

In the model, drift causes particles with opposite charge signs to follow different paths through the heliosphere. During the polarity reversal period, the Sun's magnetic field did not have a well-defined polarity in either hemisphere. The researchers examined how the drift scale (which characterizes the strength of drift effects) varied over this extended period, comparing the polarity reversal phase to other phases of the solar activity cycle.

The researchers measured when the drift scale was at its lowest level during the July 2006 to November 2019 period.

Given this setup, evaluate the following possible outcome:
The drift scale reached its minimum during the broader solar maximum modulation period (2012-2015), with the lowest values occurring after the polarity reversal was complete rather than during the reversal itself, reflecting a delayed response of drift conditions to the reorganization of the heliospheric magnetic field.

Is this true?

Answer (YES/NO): NO